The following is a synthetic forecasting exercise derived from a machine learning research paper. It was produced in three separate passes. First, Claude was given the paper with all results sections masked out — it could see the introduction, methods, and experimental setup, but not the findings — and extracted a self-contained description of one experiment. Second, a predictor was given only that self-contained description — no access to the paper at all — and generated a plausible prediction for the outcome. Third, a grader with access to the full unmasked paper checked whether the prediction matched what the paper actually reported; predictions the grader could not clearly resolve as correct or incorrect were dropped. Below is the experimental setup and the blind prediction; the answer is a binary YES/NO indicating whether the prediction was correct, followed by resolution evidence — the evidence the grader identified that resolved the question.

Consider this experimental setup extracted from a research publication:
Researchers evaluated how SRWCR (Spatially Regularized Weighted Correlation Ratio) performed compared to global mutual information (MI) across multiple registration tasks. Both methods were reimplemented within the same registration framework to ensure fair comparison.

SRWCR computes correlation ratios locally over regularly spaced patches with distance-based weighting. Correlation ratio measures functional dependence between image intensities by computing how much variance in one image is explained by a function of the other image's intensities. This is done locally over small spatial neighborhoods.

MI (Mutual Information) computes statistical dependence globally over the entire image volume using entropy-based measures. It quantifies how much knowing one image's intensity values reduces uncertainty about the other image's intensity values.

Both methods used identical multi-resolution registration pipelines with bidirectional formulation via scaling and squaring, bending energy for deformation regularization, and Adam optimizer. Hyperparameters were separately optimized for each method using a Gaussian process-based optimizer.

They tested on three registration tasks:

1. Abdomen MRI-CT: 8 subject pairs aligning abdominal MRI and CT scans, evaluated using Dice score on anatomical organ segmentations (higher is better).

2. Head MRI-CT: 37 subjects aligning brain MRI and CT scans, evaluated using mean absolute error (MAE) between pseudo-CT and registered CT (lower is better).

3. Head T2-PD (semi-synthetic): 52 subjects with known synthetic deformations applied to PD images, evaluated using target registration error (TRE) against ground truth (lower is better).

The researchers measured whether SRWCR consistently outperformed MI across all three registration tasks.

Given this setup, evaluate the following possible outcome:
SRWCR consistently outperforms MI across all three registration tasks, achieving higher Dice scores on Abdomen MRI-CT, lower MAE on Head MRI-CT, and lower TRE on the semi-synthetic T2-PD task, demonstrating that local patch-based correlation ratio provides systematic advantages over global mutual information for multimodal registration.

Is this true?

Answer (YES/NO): NO